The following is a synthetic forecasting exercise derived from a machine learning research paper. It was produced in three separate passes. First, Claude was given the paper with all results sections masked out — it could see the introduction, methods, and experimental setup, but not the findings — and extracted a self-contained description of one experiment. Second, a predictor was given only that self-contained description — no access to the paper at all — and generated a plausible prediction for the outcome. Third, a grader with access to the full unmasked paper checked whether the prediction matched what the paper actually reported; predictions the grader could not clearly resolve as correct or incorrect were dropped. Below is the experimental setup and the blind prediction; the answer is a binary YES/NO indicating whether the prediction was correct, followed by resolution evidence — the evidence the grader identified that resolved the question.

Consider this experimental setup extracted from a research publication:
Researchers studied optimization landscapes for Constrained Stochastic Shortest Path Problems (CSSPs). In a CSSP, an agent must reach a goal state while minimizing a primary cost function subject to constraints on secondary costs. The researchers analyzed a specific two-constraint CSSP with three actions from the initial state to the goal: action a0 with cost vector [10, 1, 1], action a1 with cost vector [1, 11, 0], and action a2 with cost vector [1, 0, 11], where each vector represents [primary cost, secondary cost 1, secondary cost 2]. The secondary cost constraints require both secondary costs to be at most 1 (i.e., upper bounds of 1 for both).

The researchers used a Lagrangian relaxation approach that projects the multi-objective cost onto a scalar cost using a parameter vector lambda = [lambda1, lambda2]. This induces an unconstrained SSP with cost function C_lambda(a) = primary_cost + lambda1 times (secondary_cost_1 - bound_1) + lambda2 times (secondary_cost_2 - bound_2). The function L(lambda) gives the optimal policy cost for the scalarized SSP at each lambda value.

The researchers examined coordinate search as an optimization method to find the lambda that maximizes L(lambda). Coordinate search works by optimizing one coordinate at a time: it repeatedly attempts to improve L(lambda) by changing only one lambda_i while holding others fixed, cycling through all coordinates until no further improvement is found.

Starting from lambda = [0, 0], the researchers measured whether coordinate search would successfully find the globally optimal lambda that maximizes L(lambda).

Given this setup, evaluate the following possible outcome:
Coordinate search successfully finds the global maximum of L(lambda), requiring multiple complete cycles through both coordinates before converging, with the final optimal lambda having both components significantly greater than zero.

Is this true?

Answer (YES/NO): NO